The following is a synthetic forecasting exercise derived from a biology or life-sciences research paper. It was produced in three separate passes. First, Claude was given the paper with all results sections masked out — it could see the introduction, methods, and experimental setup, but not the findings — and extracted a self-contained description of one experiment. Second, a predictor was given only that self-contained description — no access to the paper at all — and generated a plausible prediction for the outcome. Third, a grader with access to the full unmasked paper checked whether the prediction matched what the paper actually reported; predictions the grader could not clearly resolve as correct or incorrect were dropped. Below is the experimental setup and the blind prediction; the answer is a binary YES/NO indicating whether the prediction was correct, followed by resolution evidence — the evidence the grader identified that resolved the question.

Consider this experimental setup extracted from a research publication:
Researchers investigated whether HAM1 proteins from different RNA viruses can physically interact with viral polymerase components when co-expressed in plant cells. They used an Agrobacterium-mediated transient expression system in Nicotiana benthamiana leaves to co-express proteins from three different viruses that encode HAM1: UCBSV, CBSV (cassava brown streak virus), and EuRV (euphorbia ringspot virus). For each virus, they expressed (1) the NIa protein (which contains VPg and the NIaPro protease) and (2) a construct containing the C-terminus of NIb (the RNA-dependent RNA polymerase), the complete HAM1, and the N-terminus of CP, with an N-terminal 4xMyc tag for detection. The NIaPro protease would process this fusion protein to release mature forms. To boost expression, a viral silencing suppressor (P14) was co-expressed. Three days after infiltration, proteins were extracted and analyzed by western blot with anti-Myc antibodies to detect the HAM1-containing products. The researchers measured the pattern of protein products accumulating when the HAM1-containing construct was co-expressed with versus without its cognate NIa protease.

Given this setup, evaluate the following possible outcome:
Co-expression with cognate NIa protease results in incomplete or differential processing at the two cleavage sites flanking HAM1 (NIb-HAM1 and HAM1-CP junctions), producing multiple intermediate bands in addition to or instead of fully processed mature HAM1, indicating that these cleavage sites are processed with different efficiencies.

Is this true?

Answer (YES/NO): YES